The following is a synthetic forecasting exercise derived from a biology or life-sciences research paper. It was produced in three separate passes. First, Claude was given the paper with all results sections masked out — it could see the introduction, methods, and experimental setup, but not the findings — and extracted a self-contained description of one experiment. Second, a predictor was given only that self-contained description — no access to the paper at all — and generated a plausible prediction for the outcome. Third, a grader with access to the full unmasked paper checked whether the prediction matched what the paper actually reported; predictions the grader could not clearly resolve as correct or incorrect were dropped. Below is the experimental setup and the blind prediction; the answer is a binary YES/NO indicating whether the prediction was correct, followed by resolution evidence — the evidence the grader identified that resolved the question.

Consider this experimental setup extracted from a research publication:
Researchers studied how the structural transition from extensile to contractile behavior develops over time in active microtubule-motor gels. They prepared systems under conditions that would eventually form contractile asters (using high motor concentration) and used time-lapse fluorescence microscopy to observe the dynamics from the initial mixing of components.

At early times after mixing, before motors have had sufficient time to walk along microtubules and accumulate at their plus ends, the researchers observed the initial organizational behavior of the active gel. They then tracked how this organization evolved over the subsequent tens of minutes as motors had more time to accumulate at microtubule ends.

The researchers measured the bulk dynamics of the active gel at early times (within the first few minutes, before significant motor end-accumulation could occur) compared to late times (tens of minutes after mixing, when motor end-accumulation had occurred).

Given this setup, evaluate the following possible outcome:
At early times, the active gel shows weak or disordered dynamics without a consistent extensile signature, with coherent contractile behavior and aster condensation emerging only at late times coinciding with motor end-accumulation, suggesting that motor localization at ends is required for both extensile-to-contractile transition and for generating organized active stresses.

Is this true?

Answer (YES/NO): NO